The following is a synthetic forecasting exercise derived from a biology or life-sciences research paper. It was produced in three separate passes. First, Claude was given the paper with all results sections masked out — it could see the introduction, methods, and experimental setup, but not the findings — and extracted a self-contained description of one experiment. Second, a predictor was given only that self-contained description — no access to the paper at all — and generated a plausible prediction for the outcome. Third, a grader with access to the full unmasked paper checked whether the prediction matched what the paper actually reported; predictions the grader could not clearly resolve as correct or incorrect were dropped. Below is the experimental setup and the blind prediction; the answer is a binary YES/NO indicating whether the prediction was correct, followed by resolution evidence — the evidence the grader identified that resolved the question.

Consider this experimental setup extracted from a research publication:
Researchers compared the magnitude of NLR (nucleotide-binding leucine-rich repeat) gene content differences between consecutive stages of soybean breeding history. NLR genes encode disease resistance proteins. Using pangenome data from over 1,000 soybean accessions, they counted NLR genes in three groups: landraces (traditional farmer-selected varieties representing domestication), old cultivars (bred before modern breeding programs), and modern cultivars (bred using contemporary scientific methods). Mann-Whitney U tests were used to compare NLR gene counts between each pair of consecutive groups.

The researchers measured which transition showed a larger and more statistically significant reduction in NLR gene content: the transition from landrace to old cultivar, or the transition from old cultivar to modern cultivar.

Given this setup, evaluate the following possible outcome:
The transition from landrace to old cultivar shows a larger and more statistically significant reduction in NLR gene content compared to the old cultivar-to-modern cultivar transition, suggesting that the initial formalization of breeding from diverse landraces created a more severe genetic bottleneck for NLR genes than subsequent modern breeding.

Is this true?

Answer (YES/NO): NO